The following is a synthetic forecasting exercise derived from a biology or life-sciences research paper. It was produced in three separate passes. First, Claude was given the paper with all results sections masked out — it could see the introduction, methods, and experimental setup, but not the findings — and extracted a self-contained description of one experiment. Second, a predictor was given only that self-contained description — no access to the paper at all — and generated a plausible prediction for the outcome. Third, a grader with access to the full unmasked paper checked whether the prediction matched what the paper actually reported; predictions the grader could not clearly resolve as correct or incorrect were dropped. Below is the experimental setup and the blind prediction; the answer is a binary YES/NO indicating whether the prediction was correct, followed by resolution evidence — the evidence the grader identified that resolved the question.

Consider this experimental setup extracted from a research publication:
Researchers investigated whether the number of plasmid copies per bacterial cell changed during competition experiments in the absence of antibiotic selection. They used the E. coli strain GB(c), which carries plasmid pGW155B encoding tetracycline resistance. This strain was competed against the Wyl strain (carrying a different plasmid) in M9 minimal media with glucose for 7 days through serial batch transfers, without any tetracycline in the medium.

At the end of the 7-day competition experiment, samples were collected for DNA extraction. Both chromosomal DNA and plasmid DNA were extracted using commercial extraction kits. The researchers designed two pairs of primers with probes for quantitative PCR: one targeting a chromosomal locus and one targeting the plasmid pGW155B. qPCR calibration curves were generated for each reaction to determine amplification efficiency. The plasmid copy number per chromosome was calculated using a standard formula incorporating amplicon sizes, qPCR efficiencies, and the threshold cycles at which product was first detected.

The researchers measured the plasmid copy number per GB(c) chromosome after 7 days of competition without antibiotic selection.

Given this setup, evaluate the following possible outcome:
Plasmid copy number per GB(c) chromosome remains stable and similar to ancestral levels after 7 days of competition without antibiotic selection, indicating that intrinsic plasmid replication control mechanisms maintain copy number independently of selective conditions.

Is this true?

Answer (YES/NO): YES